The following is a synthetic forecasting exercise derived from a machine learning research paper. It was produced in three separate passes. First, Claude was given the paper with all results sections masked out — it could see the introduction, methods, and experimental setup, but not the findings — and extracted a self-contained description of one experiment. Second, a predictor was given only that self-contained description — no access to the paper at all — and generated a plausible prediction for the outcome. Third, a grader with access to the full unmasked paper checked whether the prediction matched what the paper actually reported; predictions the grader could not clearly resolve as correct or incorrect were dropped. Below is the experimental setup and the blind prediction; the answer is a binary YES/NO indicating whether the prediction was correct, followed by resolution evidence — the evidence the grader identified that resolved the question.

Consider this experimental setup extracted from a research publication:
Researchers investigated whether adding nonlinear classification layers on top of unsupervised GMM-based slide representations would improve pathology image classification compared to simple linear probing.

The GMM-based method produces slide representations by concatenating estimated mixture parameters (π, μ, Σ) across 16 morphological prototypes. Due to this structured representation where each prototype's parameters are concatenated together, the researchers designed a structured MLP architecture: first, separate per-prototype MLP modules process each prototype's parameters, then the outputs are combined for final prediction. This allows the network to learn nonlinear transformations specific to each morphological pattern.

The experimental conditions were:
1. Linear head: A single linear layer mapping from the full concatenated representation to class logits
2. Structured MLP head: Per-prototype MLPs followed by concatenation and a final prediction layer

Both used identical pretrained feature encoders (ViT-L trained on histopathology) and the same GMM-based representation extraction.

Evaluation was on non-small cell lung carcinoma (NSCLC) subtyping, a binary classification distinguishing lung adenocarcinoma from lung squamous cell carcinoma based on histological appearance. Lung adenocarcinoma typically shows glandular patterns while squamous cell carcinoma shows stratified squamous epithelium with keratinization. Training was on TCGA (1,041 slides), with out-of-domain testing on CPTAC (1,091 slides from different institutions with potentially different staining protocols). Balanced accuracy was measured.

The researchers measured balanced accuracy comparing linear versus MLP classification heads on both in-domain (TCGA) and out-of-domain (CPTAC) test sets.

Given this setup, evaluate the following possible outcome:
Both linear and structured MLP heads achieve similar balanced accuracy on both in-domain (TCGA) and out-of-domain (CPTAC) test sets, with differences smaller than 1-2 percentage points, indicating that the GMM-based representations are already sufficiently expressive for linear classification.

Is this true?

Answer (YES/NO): NO